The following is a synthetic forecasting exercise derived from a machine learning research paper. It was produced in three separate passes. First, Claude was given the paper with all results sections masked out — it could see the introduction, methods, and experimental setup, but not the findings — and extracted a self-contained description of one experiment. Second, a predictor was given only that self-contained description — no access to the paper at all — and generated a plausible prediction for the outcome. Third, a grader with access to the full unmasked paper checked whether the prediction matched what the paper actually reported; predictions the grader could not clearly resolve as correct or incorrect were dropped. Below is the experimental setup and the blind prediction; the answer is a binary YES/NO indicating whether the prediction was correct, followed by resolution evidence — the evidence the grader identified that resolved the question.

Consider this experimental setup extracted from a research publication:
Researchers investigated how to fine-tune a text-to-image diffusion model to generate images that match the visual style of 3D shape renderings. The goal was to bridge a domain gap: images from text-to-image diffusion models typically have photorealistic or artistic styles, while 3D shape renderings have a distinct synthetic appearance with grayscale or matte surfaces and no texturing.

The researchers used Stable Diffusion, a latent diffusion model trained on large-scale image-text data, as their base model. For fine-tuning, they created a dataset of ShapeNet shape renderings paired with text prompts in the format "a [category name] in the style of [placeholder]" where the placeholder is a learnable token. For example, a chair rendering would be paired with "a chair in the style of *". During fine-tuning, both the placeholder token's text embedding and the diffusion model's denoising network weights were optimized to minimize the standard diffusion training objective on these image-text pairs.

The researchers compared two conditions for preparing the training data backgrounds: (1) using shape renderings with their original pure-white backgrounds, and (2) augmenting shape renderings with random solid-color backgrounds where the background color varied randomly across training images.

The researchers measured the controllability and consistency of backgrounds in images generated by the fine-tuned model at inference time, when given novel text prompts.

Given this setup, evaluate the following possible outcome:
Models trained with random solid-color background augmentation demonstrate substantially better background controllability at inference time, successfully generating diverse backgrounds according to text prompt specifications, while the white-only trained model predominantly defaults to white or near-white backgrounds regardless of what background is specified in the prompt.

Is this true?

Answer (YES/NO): NO